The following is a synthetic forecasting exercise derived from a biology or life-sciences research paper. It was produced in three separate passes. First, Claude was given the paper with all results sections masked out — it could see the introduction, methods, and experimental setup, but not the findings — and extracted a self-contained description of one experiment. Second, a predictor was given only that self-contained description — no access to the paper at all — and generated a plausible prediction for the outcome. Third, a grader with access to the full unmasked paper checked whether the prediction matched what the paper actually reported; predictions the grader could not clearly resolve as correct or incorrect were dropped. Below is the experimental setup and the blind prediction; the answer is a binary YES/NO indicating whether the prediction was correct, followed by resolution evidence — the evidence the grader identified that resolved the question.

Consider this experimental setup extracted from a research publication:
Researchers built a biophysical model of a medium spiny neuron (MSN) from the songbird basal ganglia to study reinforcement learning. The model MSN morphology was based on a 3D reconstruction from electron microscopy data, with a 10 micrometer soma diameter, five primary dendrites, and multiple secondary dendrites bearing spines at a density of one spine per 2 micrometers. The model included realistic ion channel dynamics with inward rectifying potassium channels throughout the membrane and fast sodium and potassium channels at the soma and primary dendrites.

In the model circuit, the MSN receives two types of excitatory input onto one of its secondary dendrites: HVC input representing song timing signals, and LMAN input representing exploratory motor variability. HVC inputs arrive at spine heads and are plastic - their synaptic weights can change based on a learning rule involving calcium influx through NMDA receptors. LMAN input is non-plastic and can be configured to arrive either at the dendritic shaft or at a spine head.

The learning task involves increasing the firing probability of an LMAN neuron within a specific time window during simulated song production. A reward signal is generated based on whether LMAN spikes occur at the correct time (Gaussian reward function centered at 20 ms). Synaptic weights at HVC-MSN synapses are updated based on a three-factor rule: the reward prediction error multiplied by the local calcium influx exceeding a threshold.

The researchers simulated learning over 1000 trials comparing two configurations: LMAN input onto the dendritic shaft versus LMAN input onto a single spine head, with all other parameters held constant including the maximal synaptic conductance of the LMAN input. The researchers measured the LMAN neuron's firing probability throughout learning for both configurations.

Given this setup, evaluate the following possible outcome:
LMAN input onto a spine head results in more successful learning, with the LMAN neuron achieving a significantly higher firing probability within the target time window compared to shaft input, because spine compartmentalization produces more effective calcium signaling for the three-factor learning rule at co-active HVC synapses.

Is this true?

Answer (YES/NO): NO